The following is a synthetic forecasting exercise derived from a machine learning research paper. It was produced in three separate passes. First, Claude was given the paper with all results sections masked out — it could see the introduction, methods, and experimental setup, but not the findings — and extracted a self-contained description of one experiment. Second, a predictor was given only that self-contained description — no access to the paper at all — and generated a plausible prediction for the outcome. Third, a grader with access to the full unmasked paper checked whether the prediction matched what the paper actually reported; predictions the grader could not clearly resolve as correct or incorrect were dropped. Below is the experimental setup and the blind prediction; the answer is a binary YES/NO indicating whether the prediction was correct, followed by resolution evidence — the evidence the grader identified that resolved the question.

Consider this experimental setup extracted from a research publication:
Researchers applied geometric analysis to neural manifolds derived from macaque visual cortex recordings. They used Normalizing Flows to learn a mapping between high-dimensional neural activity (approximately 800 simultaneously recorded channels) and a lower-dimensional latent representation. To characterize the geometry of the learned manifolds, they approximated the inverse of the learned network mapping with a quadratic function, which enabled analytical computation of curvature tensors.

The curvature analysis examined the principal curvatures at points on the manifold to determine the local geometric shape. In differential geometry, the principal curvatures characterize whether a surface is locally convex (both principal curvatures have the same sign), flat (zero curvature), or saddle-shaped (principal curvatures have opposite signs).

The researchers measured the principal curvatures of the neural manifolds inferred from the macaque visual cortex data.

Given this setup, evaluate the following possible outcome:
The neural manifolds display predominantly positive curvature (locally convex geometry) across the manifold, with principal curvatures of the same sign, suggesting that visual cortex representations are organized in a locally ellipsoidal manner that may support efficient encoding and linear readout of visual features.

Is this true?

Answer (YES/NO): NO